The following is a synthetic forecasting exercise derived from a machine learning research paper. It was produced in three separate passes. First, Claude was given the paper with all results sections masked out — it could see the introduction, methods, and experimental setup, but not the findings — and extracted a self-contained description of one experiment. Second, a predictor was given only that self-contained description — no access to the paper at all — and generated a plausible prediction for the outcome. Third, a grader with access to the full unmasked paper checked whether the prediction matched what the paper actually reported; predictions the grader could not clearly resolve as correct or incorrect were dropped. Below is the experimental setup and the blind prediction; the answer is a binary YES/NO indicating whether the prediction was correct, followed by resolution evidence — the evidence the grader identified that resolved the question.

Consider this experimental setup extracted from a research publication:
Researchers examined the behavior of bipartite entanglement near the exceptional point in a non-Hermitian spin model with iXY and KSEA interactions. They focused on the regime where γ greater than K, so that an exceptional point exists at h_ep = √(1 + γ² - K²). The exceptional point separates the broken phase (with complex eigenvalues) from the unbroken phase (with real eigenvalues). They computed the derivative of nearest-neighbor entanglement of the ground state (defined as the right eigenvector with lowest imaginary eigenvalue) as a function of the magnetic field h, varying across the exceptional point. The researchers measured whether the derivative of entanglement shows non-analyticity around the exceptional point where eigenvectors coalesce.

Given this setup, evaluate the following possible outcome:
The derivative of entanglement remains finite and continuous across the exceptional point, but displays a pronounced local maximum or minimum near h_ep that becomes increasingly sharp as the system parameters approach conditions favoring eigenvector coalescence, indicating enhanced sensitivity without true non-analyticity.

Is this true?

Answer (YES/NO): NO